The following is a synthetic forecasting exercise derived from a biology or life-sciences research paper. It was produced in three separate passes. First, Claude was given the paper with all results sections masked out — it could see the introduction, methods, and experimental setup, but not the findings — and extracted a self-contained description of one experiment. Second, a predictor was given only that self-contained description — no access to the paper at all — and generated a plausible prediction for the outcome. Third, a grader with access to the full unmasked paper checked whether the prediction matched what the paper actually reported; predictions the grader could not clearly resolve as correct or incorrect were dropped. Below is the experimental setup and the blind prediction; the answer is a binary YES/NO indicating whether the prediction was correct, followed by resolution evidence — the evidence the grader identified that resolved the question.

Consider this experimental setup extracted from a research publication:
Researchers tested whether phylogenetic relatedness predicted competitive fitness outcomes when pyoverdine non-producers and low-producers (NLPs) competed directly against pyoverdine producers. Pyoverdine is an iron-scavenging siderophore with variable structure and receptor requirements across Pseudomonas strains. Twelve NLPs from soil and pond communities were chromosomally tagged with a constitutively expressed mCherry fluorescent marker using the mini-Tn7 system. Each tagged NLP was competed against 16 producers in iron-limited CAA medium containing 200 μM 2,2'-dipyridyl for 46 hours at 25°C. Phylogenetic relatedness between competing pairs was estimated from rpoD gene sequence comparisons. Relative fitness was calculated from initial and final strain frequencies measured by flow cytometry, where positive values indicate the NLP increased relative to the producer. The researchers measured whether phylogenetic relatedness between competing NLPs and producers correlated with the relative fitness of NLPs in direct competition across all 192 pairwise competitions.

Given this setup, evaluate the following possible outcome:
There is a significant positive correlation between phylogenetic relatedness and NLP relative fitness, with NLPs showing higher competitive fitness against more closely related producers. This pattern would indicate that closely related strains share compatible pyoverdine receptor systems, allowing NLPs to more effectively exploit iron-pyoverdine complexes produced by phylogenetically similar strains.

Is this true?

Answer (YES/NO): YES